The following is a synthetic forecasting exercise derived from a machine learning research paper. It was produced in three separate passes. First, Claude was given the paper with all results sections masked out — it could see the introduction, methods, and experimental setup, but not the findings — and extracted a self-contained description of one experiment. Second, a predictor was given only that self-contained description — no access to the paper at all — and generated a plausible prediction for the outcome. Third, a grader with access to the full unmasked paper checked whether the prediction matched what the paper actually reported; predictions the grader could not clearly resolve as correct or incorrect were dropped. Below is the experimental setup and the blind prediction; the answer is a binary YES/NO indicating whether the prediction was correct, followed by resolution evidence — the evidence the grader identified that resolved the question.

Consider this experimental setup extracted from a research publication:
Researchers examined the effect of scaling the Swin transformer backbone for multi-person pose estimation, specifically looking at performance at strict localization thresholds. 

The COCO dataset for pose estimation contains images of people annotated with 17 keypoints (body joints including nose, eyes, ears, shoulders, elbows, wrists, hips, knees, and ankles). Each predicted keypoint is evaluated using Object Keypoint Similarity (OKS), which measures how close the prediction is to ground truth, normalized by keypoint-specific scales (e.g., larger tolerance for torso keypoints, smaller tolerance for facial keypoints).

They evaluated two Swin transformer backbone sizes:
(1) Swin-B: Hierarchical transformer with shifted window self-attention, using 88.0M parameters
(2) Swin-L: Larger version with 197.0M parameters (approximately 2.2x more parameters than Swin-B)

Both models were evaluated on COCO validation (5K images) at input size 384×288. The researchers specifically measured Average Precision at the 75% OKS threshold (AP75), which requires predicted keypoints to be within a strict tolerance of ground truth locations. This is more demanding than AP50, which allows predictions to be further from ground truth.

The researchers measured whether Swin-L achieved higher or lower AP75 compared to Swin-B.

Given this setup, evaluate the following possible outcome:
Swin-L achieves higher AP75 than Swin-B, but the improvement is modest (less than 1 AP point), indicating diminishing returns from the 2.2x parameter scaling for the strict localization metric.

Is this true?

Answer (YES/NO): NO